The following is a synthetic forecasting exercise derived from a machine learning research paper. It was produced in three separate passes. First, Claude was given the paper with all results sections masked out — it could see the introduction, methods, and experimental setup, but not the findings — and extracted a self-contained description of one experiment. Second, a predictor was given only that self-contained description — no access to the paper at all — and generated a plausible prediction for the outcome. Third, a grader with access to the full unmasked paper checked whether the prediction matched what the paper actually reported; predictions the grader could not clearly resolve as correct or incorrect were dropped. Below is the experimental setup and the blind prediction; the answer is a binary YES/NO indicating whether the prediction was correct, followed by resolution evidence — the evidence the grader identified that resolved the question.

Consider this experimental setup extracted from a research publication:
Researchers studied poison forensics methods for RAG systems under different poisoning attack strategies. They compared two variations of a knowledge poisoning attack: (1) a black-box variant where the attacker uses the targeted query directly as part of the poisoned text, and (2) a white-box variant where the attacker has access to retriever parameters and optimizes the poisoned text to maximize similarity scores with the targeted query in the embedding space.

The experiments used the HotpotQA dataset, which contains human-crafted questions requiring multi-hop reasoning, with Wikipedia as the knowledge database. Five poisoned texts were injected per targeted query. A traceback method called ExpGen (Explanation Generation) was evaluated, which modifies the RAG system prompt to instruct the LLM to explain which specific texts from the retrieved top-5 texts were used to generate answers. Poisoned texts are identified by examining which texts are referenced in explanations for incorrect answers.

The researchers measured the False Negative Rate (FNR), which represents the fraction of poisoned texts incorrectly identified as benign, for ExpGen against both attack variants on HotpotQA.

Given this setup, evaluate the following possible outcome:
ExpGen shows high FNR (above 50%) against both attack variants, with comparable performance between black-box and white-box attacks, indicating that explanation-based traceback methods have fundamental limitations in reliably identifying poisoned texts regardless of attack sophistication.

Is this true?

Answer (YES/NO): NO